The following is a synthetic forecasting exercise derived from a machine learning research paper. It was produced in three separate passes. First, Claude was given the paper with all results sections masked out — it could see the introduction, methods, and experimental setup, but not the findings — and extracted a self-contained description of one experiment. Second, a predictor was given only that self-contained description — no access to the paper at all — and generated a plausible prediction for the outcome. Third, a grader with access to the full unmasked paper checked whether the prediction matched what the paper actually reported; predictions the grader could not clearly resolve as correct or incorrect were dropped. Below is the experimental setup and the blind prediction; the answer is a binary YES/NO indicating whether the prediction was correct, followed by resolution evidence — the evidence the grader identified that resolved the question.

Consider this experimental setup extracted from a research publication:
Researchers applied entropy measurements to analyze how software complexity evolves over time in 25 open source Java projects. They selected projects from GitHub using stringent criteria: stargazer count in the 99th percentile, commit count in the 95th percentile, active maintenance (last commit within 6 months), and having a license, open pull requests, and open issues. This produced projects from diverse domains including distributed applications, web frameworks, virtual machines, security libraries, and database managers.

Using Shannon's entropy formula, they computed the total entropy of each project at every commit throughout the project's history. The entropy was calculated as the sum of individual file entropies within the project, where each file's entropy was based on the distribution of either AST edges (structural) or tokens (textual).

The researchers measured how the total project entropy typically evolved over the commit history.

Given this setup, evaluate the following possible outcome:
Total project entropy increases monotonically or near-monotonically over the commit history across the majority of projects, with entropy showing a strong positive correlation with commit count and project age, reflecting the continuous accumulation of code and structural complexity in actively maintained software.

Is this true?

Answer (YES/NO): YES